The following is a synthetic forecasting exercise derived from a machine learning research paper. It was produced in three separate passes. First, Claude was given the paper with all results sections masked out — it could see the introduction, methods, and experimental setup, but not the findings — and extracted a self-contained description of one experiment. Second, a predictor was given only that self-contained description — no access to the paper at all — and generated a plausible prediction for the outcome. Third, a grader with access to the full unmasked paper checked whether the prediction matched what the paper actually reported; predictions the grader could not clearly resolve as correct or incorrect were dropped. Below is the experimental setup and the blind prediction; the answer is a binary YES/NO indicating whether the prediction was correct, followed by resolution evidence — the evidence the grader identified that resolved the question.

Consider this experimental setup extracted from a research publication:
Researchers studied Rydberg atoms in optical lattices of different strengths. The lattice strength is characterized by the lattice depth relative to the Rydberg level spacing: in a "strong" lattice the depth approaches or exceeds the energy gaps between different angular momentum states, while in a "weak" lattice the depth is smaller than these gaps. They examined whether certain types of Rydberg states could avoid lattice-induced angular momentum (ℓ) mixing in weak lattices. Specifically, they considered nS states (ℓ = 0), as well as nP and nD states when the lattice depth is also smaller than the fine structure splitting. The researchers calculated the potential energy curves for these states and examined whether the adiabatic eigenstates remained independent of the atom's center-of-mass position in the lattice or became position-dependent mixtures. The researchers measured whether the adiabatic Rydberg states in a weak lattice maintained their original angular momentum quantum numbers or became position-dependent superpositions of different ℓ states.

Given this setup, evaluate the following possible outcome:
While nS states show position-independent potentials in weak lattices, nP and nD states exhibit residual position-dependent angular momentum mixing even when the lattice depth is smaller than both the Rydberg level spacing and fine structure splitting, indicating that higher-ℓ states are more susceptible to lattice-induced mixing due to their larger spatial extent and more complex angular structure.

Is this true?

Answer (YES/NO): NO